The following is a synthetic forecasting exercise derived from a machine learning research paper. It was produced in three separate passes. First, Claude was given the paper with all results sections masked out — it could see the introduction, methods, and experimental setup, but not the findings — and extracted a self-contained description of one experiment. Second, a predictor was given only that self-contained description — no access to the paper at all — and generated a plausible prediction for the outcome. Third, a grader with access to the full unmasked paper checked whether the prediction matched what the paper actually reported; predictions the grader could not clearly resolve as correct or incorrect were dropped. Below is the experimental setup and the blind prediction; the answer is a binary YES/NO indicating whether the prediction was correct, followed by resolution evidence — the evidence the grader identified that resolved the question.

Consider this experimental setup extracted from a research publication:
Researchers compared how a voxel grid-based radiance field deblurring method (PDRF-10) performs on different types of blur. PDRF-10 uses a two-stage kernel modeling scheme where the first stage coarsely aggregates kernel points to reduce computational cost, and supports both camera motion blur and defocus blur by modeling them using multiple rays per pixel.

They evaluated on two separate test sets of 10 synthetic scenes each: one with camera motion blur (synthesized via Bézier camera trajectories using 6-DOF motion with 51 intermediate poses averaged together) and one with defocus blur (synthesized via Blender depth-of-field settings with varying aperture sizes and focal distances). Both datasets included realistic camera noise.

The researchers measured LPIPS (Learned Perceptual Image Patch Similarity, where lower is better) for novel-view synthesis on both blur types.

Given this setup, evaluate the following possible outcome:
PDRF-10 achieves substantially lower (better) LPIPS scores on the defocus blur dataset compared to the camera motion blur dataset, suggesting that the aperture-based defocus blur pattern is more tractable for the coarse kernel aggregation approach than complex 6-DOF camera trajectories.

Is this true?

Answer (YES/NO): YES